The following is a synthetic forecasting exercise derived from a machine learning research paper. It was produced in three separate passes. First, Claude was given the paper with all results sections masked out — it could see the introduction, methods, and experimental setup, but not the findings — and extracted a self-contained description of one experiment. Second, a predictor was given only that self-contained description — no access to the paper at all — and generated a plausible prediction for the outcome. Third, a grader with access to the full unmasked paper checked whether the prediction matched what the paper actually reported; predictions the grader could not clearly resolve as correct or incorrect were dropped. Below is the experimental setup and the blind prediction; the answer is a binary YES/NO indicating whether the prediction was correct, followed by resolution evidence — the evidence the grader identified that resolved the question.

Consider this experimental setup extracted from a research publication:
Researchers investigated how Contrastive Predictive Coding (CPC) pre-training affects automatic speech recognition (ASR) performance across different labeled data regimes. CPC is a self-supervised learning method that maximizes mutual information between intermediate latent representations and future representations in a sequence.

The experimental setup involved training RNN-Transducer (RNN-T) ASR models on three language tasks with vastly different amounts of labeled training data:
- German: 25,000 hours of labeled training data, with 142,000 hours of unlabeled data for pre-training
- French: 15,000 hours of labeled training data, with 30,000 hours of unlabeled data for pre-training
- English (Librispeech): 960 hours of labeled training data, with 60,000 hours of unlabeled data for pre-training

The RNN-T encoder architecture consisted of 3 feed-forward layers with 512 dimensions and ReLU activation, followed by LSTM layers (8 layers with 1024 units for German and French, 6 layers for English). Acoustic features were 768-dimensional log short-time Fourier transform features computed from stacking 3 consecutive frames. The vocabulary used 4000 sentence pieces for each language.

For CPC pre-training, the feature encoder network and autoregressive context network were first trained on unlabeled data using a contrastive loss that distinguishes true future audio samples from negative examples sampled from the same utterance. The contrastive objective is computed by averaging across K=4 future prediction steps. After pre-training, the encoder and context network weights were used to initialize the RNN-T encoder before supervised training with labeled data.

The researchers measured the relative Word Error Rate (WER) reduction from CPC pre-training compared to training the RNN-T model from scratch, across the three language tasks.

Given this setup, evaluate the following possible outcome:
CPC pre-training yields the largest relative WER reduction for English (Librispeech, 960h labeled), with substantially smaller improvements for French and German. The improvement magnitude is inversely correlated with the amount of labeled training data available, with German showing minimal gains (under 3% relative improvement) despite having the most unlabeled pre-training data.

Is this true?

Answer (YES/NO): NO